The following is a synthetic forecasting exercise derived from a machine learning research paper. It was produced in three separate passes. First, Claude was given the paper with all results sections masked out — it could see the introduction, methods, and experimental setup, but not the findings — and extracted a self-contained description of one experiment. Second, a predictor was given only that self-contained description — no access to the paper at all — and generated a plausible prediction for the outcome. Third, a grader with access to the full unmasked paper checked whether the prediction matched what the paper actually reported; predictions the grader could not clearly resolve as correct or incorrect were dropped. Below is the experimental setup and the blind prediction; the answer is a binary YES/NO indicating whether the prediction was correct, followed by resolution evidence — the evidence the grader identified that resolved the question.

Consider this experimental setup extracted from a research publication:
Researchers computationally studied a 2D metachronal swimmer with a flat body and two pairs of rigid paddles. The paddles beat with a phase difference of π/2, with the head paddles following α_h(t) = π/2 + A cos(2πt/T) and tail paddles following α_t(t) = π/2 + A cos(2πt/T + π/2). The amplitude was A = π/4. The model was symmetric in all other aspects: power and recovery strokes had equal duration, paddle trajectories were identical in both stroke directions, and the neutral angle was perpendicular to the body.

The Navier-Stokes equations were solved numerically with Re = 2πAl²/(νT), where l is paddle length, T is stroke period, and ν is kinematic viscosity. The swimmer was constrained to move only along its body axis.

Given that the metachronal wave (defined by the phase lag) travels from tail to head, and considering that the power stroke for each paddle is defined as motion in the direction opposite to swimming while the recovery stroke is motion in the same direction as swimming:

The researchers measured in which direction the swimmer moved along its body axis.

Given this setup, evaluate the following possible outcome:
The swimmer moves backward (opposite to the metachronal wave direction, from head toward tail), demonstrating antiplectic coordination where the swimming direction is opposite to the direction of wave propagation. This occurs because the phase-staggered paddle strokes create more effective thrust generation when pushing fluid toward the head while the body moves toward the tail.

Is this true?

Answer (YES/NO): YES